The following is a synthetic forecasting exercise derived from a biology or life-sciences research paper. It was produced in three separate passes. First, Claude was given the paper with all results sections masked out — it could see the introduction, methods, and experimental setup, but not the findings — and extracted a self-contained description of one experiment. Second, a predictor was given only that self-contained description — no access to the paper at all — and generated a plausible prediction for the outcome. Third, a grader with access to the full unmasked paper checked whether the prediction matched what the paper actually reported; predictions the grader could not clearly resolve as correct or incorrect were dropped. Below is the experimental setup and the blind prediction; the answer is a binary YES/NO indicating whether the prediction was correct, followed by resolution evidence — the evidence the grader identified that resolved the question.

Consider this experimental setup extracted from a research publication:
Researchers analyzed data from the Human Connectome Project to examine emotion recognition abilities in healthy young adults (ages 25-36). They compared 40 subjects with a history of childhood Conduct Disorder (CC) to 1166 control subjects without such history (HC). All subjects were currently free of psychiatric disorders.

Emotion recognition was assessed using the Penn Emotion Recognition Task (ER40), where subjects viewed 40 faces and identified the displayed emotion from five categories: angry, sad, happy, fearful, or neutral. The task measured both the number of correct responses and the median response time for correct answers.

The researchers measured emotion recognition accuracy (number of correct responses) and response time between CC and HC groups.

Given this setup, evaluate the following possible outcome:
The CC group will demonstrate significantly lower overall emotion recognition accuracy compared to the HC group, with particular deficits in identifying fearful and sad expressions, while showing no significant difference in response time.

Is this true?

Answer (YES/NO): NO